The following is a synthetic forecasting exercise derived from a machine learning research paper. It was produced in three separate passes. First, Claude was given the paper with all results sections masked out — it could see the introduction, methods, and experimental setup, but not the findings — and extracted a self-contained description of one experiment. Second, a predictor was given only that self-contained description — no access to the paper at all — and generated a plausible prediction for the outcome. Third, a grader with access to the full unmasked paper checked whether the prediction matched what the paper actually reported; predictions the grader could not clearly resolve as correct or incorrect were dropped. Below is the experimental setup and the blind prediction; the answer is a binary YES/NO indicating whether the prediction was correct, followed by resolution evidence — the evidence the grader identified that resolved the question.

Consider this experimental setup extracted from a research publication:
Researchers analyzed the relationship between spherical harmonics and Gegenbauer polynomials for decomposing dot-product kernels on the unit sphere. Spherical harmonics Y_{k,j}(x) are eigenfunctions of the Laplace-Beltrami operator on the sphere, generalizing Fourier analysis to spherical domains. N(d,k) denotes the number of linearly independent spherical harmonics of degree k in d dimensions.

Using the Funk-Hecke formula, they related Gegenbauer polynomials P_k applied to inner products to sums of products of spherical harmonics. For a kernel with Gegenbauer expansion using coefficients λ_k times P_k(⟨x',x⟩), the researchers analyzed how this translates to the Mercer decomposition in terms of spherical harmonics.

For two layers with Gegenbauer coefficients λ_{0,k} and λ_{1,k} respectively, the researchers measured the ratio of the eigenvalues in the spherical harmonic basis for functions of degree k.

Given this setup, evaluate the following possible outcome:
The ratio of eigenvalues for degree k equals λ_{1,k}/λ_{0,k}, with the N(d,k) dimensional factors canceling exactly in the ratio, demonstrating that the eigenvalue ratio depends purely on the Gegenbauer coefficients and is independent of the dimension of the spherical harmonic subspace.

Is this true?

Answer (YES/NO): NO